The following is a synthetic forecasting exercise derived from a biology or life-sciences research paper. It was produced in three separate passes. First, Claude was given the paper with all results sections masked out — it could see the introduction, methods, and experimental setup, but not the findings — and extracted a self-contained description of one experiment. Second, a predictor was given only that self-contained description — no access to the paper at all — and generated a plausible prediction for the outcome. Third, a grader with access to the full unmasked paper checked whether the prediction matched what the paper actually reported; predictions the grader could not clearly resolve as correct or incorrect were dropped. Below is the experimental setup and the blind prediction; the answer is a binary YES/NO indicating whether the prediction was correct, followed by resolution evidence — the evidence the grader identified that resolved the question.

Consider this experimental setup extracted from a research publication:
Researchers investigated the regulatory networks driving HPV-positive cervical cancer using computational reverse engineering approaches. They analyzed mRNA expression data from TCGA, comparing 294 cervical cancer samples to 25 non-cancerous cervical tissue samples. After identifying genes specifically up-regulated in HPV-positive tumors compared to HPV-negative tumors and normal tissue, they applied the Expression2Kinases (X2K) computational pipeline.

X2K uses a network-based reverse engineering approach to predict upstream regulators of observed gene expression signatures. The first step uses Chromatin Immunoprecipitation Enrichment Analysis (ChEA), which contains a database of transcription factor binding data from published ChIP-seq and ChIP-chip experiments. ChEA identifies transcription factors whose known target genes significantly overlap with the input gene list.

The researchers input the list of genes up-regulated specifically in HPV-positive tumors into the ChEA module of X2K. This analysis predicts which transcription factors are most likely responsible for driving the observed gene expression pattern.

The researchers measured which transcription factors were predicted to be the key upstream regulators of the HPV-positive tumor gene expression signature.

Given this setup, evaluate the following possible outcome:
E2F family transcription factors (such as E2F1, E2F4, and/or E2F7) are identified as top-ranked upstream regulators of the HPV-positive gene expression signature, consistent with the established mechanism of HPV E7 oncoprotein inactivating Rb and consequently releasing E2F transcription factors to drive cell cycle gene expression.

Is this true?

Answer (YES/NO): YES